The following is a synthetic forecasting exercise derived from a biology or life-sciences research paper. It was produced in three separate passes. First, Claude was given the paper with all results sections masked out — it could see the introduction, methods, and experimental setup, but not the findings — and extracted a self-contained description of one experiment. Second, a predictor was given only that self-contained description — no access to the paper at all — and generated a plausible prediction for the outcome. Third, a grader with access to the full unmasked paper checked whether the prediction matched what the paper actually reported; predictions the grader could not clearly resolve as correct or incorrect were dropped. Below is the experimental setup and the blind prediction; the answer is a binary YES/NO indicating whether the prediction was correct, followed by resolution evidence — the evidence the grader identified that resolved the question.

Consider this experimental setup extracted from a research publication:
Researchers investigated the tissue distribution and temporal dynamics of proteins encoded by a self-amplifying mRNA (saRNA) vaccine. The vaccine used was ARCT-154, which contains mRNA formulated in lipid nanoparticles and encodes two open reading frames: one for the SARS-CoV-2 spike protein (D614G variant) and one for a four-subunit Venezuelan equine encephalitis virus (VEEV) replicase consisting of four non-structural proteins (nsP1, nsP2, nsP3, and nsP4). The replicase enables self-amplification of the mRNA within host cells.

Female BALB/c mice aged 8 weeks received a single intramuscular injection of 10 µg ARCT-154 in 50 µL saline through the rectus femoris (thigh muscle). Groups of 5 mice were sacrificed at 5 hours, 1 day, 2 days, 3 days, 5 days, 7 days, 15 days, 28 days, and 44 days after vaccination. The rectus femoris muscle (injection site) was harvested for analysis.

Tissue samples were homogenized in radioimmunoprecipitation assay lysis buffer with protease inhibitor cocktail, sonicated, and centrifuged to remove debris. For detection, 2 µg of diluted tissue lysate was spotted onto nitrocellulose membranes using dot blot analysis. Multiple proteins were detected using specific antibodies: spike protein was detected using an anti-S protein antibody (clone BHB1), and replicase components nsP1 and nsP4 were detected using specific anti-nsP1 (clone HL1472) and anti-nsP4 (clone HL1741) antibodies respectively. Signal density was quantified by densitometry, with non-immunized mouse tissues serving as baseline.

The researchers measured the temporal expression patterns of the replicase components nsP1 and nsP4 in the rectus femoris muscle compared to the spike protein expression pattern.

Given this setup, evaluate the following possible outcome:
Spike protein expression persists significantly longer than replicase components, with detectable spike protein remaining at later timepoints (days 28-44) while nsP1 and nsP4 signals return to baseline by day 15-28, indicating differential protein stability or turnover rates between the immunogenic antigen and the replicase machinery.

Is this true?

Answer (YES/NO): NO